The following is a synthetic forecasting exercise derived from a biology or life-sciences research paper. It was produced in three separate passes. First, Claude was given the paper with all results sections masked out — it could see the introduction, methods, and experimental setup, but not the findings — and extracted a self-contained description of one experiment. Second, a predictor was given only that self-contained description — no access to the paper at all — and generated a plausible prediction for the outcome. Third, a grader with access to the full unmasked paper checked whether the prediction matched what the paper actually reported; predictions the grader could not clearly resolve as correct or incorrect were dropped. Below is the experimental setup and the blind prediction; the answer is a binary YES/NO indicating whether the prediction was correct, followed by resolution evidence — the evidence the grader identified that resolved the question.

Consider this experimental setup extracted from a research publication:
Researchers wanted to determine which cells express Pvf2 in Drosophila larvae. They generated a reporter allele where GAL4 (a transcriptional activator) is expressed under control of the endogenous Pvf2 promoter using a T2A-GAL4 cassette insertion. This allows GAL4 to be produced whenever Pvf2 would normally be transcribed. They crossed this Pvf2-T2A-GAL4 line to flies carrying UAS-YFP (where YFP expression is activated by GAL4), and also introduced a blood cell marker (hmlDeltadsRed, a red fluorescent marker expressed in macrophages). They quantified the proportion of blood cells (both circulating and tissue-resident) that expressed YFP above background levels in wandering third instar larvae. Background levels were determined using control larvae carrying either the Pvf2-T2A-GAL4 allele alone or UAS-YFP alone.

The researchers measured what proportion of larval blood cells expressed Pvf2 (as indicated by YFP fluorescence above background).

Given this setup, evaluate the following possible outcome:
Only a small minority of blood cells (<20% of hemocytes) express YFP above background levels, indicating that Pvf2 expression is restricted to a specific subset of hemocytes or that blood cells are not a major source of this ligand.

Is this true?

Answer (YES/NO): YES